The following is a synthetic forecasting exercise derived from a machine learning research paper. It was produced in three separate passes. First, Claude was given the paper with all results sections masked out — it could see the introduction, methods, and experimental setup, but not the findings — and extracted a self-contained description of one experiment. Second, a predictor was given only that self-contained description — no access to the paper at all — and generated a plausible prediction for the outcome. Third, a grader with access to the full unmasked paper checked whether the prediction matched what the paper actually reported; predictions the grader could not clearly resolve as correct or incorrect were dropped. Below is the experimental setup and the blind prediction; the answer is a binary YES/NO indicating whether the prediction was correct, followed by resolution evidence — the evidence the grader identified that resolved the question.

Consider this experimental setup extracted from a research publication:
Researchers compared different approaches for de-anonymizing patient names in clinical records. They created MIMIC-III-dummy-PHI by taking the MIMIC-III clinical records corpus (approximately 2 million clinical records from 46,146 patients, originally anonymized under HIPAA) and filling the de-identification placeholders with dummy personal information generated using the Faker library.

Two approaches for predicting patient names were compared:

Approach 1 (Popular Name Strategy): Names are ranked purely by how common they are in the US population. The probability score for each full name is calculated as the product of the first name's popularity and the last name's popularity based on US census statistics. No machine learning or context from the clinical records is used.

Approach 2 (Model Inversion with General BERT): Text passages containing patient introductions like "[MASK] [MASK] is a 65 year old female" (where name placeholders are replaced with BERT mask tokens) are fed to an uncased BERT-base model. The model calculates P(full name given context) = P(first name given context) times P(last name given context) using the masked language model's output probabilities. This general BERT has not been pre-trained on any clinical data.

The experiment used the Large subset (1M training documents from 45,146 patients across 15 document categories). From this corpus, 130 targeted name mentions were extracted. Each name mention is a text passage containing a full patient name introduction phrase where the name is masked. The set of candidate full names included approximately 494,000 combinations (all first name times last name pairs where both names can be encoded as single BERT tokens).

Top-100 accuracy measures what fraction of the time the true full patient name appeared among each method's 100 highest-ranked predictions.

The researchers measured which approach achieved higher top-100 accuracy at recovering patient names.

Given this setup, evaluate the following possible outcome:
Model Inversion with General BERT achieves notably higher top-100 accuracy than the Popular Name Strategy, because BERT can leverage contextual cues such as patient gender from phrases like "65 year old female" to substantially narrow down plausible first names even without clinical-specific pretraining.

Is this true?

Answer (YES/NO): NO